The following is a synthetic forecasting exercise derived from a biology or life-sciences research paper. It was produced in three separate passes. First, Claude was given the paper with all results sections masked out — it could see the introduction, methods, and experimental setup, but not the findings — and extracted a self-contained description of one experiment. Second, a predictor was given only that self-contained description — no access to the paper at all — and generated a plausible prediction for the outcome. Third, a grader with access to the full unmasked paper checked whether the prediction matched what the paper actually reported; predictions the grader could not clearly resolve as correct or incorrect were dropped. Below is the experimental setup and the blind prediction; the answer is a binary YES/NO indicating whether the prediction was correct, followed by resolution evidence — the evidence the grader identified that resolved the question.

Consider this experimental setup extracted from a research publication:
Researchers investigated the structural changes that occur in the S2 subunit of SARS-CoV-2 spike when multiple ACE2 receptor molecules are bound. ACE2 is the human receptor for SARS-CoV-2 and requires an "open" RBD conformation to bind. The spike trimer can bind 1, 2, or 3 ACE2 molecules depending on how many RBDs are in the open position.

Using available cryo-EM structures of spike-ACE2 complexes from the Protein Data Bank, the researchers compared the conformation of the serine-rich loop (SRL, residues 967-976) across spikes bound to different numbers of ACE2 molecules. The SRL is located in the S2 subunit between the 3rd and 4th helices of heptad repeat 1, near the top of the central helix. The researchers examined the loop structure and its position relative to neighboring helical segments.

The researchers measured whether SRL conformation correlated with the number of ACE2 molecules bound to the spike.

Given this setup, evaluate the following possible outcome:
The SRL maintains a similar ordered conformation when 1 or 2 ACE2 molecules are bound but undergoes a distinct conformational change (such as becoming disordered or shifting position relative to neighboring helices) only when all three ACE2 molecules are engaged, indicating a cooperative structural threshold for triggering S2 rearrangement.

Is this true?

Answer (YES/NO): NO